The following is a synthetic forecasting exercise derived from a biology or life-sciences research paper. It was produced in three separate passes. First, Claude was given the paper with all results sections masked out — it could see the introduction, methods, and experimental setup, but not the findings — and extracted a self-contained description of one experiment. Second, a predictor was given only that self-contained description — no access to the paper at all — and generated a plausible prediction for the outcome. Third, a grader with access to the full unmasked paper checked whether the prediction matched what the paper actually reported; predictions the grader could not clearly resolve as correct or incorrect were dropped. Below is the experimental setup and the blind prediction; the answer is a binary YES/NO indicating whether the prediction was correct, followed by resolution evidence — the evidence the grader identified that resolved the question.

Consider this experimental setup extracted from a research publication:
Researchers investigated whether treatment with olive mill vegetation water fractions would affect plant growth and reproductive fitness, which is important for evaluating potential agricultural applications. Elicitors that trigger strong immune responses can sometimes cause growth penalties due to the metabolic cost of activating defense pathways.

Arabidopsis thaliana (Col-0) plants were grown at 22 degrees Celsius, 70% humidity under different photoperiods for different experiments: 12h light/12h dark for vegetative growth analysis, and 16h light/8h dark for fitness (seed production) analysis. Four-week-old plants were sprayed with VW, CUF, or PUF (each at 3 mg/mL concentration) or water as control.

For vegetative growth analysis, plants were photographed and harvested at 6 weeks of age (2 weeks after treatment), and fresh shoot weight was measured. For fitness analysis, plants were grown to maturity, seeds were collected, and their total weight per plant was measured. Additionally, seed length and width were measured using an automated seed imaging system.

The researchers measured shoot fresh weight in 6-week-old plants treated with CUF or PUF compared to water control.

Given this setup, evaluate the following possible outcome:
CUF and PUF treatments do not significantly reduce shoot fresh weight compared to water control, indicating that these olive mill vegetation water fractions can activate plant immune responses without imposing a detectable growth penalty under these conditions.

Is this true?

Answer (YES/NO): YES